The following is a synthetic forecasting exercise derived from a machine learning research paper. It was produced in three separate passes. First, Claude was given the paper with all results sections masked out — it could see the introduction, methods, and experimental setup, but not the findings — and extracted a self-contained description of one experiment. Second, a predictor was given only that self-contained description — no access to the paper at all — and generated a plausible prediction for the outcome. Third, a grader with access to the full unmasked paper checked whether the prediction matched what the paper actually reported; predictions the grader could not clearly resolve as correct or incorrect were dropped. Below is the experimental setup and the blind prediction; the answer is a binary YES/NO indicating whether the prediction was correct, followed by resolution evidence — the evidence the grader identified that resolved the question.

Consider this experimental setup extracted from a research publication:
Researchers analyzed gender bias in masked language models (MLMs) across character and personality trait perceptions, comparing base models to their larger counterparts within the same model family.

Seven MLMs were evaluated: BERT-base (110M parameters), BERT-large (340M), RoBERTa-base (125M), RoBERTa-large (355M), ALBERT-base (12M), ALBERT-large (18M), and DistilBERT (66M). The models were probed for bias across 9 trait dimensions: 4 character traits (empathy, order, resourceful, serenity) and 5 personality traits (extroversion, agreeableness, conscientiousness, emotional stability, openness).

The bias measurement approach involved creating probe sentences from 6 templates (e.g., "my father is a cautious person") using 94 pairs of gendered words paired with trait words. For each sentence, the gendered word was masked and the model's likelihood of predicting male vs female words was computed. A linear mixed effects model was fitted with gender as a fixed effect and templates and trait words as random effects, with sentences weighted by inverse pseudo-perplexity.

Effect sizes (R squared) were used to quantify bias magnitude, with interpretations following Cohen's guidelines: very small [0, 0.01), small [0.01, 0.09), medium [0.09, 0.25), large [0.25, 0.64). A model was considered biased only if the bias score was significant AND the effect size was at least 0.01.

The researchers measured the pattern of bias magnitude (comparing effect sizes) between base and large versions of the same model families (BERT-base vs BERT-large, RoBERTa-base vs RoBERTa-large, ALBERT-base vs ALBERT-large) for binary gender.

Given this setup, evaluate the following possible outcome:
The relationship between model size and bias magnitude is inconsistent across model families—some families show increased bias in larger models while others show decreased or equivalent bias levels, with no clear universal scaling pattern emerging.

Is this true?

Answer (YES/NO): NO